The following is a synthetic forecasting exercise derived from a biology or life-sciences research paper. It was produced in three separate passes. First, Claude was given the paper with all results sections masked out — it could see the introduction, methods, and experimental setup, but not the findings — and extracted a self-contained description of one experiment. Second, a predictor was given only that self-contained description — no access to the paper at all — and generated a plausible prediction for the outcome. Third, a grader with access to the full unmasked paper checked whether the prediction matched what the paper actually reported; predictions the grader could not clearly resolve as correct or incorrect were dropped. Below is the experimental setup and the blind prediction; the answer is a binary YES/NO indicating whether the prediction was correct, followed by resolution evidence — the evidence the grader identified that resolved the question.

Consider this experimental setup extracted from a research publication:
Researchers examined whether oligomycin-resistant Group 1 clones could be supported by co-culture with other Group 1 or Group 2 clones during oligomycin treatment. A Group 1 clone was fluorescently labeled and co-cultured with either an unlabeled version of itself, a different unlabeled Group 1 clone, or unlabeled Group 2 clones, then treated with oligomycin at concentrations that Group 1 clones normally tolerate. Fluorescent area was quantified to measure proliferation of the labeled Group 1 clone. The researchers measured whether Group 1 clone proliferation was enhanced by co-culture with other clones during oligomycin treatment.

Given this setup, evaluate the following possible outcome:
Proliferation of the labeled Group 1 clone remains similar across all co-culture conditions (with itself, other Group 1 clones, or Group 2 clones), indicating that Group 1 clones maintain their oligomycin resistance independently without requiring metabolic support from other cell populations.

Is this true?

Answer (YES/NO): NO